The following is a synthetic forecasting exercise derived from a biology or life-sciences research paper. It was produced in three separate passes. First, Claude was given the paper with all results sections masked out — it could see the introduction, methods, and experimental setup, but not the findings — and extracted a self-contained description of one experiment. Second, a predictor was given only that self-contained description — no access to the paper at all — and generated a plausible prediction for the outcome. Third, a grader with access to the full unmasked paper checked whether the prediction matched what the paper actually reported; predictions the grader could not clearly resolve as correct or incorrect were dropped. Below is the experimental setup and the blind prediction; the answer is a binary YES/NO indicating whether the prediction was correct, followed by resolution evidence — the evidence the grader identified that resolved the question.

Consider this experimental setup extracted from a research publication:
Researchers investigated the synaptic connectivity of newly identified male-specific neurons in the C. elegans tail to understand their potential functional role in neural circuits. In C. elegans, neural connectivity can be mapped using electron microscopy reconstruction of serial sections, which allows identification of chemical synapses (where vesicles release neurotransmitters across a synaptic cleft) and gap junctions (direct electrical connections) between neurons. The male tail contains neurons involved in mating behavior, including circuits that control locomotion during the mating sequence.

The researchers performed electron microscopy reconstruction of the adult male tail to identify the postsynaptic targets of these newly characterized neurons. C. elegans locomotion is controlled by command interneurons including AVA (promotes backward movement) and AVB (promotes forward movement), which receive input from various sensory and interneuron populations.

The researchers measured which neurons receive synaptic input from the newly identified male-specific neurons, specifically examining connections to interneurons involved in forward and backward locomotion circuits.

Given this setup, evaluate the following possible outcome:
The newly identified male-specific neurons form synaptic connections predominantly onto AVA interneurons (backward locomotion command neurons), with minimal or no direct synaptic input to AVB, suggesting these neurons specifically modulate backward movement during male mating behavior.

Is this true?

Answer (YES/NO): NO